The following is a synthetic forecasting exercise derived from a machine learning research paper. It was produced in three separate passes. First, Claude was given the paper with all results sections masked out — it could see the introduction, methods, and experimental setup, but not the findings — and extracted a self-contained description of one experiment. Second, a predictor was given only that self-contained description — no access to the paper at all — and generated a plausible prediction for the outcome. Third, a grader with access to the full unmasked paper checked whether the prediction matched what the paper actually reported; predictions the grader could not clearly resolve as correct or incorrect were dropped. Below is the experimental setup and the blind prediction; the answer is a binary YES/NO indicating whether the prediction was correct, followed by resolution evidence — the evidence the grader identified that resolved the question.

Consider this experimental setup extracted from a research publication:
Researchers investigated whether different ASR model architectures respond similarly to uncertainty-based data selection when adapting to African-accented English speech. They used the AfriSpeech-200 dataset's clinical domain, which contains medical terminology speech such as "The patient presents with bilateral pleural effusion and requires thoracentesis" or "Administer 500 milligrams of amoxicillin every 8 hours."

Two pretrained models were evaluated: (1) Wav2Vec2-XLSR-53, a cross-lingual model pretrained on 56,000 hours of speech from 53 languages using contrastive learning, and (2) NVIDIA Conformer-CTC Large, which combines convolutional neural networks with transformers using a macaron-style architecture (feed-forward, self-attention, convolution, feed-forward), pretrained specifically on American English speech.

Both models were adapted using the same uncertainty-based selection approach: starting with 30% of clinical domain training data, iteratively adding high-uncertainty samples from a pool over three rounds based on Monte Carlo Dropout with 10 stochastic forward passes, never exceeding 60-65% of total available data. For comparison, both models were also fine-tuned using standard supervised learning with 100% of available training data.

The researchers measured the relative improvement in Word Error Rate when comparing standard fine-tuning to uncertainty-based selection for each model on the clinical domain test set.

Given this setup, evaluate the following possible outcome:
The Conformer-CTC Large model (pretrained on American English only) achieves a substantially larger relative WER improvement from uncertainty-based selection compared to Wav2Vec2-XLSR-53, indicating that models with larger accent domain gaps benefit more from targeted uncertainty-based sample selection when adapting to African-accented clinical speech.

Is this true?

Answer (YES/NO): NO